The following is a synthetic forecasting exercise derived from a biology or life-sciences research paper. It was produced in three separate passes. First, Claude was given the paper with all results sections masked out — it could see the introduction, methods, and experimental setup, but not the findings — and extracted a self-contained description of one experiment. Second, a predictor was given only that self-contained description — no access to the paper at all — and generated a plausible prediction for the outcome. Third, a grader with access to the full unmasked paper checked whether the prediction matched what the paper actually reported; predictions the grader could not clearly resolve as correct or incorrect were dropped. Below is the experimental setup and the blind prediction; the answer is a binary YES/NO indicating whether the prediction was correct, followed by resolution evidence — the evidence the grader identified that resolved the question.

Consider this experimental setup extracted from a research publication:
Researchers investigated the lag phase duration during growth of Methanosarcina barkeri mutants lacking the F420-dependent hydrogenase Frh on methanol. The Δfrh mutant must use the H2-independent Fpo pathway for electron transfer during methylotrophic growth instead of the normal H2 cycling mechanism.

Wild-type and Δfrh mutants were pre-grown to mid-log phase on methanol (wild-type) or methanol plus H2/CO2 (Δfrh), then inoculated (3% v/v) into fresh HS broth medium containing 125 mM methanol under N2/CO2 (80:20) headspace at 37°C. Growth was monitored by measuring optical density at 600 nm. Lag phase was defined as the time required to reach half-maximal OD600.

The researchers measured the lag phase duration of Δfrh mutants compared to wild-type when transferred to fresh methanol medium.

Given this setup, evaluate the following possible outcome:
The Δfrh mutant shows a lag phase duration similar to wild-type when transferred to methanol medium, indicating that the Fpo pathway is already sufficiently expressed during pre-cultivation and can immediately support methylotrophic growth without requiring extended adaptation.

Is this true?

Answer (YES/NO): NO